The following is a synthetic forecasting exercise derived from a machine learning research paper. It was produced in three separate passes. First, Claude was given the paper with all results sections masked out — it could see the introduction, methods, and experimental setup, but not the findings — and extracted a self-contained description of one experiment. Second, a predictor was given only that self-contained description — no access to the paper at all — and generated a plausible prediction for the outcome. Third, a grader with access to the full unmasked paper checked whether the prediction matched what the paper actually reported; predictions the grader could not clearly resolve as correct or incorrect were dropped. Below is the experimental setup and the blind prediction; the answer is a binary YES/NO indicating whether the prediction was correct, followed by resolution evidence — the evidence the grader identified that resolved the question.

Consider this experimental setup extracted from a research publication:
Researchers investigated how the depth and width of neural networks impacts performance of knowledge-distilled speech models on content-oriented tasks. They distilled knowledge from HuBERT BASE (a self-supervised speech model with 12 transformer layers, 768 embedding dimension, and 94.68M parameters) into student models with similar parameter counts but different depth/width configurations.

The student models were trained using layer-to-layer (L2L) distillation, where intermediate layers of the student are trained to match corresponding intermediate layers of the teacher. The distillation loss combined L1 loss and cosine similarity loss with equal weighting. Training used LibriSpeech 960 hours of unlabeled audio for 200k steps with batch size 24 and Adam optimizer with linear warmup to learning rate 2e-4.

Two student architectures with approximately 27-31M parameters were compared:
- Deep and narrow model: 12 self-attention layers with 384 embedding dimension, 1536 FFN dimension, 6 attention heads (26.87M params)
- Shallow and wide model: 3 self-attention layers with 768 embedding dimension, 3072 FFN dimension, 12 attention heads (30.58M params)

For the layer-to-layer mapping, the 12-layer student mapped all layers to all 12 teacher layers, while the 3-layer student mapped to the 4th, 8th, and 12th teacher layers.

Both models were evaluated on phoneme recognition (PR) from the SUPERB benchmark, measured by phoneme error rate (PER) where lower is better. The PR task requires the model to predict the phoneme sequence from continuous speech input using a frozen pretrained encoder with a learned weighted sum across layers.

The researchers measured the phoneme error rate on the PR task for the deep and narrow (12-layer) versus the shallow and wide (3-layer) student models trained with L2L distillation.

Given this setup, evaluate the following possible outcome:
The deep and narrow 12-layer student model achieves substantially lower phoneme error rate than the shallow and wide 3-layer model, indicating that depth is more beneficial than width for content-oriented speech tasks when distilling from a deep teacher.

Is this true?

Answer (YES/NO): YES